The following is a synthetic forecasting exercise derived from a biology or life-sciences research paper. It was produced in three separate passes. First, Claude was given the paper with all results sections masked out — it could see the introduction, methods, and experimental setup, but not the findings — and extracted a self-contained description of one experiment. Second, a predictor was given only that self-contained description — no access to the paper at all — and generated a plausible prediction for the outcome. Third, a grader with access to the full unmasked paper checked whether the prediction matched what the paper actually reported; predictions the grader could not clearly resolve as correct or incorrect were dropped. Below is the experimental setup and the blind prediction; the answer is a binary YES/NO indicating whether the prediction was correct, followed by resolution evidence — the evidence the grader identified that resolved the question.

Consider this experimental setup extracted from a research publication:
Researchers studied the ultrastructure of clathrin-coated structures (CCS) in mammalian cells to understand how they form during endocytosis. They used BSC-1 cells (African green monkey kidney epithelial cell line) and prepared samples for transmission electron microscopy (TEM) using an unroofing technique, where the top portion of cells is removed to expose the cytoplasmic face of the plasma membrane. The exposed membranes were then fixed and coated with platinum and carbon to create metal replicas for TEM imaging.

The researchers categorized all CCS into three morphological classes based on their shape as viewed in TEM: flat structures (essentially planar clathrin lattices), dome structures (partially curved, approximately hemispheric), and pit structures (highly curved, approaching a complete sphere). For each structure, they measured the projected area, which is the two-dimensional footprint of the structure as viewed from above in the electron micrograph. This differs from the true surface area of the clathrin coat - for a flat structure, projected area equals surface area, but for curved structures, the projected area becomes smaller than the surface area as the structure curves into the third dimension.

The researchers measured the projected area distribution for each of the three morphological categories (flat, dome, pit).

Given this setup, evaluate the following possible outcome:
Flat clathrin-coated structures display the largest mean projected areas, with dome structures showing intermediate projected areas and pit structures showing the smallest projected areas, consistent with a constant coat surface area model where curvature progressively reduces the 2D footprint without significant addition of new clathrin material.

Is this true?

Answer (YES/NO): NO